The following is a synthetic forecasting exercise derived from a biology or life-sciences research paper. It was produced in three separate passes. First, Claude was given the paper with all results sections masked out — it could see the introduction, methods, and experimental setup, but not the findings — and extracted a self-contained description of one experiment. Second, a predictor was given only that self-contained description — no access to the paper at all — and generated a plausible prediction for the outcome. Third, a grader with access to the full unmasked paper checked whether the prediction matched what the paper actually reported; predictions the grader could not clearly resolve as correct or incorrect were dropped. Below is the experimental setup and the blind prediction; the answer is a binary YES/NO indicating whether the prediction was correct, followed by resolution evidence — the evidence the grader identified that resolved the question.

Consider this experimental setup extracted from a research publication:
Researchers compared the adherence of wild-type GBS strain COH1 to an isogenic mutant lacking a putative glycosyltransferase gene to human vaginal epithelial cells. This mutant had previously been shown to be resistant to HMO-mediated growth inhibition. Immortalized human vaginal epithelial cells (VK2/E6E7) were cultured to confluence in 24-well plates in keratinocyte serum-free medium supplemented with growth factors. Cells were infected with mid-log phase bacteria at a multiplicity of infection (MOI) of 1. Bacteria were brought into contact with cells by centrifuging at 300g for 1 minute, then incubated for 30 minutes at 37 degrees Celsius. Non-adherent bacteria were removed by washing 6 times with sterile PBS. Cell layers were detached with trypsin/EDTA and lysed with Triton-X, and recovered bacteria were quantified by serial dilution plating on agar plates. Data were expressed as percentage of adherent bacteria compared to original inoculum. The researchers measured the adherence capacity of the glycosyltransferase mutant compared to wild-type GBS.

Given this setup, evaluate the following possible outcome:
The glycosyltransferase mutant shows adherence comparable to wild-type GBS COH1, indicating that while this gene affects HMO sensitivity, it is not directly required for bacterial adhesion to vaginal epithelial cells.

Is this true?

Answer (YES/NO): YES